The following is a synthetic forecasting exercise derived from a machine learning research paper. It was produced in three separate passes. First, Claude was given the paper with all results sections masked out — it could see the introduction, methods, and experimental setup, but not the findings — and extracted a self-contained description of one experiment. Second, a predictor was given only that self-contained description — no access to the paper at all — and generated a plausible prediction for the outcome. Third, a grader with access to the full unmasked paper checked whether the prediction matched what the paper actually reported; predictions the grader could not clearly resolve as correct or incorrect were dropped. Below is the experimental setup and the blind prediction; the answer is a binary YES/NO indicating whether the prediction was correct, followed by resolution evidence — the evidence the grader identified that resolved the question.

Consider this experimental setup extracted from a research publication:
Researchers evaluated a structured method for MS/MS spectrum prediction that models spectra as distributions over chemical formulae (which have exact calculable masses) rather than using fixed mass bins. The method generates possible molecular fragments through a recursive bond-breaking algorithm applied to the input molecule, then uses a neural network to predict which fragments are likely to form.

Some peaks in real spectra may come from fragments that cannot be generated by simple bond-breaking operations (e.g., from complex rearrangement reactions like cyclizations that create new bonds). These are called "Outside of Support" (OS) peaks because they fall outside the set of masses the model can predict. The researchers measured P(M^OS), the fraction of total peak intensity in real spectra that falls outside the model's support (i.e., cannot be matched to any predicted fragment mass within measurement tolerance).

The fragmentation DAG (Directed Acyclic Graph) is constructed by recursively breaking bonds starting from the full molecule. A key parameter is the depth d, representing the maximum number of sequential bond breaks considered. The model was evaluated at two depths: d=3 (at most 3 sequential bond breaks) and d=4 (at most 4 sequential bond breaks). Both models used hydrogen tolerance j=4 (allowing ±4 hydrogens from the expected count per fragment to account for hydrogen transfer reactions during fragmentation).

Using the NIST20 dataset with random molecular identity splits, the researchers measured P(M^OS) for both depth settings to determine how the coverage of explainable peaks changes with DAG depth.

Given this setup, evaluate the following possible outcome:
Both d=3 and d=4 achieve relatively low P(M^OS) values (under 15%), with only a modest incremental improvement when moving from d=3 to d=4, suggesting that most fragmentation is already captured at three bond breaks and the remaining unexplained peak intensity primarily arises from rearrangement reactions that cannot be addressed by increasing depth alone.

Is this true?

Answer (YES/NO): NO